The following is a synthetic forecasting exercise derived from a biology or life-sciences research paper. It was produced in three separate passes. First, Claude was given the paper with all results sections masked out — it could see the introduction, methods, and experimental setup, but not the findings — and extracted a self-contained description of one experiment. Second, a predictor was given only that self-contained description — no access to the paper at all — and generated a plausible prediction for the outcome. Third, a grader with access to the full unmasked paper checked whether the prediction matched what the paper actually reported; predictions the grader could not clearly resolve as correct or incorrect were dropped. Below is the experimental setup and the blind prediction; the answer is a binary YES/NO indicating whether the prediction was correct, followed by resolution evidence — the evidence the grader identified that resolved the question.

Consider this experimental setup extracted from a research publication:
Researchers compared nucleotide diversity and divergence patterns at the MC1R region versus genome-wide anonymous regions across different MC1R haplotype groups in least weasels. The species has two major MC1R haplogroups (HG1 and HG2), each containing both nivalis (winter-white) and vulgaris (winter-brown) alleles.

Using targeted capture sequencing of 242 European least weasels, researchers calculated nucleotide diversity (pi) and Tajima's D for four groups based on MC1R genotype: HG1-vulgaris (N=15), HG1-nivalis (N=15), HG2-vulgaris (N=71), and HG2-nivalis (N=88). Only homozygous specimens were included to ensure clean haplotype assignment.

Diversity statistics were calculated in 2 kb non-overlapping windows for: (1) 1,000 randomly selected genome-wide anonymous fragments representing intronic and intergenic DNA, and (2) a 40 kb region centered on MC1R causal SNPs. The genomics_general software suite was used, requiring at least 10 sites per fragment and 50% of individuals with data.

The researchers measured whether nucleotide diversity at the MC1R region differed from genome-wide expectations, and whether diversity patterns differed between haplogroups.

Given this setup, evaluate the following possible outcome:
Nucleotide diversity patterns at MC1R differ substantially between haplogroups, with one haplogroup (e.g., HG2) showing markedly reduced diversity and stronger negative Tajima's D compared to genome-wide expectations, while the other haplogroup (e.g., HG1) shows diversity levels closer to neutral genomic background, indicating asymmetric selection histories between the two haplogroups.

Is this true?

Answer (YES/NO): YES